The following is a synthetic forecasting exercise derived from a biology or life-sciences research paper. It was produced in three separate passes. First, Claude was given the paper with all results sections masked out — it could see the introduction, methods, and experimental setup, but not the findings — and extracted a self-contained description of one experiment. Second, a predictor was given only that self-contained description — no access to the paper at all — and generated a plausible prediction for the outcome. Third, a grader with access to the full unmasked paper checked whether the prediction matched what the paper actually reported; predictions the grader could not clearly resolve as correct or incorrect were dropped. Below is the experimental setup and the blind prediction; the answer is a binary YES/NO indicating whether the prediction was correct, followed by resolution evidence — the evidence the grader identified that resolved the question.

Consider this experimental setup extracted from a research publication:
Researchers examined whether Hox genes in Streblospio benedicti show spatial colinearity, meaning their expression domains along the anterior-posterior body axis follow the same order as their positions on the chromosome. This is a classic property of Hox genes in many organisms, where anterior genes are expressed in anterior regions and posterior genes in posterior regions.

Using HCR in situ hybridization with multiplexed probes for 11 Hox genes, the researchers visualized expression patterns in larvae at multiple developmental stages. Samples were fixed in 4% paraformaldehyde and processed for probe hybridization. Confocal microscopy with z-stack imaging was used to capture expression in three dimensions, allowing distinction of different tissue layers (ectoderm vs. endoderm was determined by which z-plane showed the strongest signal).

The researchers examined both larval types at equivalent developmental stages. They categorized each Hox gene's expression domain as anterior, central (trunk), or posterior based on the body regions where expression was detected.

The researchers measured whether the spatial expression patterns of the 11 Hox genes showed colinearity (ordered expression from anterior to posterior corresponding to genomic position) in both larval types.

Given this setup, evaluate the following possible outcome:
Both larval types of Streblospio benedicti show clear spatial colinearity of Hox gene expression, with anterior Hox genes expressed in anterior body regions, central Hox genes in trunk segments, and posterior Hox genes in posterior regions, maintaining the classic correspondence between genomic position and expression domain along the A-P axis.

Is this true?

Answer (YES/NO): NO